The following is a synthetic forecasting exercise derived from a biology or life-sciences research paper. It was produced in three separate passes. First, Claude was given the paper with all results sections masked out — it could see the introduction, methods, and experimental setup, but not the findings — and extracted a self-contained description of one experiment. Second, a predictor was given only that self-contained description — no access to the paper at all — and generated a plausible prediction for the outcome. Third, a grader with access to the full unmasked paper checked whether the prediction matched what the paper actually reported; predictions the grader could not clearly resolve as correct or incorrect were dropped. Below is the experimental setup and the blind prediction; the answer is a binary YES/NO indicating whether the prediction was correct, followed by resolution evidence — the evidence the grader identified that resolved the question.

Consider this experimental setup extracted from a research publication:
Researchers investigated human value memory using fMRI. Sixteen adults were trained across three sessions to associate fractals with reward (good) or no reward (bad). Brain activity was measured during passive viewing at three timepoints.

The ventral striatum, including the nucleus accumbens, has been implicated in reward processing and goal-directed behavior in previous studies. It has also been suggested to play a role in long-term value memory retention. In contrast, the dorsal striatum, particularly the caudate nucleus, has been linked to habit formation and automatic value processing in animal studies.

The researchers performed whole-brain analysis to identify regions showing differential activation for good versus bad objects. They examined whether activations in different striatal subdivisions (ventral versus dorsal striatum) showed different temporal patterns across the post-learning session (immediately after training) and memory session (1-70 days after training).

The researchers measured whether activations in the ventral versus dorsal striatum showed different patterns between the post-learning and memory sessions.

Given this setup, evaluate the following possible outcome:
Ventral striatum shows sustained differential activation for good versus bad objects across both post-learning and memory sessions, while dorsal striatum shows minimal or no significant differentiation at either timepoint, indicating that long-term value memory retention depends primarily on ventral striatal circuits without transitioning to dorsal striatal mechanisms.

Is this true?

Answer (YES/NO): NO